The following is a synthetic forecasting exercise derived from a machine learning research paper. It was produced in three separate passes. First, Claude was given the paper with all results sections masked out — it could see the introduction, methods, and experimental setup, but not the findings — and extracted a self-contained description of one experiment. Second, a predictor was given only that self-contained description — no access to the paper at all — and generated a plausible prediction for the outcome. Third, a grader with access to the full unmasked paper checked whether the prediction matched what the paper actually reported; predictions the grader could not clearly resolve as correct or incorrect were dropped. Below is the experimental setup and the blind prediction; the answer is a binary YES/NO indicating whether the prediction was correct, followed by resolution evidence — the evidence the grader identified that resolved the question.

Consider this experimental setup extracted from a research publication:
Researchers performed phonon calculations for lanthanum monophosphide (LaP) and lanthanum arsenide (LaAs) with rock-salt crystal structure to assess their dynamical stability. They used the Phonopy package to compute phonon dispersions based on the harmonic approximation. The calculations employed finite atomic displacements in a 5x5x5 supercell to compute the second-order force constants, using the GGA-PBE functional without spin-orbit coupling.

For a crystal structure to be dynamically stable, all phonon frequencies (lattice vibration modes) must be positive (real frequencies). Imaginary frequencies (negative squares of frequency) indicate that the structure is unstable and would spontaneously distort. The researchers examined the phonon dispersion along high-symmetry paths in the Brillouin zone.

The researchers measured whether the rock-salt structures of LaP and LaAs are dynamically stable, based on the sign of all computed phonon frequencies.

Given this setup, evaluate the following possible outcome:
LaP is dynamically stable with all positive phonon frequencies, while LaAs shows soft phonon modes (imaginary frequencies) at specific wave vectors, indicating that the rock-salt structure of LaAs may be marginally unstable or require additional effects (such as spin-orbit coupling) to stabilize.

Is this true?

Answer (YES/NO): NO